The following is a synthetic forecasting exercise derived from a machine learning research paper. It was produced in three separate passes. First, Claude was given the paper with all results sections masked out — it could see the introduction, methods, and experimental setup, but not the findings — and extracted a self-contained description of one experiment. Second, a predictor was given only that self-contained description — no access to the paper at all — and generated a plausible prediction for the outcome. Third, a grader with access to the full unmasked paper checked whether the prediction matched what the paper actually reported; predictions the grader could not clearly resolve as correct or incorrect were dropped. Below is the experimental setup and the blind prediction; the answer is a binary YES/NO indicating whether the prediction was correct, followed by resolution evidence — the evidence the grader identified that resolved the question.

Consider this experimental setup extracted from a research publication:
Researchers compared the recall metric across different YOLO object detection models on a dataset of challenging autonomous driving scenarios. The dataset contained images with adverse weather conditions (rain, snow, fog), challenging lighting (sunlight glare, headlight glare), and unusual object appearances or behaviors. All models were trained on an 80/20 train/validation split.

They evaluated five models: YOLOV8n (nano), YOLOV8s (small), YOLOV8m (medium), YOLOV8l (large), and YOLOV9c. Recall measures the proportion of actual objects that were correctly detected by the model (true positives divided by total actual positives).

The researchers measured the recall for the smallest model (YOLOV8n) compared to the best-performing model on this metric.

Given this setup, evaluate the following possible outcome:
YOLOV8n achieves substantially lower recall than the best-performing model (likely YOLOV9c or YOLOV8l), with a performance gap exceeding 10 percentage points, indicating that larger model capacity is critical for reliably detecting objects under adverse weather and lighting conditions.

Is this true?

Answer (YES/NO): NO